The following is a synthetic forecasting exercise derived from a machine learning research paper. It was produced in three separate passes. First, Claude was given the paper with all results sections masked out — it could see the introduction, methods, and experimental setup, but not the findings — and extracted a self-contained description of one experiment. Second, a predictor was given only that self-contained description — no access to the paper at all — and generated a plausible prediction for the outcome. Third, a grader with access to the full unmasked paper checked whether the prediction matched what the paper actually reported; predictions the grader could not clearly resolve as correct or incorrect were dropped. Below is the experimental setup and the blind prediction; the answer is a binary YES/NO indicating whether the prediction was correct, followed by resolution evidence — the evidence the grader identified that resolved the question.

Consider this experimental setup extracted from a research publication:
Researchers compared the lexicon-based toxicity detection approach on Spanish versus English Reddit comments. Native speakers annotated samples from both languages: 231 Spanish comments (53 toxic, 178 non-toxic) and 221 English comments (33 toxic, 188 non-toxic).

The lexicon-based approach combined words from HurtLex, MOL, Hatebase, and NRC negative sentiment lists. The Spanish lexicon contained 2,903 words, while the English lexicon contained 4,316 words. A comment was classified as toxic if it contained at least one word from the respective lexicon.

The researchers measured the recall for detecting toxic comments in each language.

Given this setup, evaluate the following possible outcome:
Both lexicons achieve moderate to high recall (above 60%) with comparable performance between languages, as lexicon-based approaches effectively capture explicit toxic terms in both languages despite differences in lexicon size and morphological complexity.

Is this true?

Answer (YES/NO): NO